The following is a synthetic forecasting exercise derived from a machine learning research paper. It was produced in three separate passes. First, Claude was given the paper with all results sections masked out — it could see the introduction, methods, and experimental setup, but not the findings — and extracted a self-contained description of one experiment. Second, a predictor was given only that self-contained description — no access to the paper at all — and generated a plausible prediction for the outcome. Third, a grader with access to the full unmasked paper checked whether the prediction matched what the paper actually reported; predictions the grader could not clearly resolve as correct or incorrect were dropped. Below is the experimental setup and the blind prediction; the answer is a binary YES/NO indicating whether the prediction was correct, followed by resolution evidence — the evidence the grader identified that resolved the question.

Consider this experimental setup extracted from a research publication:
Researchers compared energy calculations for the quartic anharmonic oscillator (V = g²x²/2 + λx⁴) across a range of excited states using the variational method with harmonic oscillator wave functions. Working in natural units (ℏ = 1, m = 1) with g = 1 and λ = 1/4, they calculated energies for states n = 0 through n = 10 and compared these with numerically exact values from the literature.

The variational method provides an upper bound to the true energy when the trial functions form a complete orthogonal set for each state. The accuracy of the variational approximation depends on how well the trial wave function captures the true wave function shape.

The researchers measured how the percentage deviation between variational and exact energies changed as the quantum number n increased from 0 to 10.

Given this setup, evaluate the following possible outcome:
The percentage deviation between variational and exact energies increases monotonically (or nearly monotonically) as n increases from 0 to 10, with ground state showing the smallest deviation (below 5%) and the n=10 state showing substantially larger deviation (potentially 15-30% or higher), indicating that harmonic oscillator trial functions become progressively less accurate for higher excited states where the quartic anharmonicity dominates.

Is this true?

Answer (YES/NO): NO